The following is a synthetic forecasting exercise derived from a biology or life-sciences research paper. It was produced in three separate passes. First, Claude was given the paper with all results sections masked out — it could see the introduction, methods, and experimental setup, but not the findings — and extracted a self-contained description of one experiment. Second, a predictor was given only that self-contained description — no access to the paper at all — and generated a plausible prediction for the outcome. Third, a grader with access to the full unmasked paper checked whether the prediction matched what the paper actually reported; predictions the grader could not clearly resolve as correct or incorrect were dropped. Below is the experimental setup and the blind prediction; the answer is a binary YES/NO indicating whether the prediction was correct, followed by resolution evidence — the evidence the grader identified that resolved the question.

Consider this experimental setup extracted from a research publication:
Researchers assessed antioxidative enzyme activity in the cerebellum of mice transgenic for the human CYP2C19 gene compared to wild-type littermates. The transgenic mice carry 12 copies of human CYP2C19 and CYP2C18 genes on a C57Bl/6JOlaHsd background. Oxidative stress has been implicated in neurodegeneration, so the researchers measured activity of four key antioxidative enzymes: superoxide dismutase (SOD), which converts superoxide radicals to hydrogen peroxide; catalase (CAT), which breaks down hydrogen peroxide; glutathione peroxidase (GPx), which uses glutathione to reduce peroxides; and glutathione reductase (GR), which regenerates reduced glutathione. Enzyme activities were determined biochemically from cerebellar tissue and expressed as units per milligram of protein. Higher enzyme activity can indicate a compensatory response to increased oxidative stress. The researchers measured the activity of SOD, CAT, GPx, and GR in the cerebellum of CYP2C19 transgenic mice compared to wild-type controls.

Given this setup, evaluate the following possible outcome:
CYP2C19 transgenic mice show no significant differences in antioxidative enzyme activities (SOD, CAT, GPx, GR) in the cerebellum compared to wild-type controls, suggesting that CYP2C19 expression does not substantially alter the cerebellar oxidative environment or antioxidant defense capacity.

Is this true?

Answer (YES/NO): NO